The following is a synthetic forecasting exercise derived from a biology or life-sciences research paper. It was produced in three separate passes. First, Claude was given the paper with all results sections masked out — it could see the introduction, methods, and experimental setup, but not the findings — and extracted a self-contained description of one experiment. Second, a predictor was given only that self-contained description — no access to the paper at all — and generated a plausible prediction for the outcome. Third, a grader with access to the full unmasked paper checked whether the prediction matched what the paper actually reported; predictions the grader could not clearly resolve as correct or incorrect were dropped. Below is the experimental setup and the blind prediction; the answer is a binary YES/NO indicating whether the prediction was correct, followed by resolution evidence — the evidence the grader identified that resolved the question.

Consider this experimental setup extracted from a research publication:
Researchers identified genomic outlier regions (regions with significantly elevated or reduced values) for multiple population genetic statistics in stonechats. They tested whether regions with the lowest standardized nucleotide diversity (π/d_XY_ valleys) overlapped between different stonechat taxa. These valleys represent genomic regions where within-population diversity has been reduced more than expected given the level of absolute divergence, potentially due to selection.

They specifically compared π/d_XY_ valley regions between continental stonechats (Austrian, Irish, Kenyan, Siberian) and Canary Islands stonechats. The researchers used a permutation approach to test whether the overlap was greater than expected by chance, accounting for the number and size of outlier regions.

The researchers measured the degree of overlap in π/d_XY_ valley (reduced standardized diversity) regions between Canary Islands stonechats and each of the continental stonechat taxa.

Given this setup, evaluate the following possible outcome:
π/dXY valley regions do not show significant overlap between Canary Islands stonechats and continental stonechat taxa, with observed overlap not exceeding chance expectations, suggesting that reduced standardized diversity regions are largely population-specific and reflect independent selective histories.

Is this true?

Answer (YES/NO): YES